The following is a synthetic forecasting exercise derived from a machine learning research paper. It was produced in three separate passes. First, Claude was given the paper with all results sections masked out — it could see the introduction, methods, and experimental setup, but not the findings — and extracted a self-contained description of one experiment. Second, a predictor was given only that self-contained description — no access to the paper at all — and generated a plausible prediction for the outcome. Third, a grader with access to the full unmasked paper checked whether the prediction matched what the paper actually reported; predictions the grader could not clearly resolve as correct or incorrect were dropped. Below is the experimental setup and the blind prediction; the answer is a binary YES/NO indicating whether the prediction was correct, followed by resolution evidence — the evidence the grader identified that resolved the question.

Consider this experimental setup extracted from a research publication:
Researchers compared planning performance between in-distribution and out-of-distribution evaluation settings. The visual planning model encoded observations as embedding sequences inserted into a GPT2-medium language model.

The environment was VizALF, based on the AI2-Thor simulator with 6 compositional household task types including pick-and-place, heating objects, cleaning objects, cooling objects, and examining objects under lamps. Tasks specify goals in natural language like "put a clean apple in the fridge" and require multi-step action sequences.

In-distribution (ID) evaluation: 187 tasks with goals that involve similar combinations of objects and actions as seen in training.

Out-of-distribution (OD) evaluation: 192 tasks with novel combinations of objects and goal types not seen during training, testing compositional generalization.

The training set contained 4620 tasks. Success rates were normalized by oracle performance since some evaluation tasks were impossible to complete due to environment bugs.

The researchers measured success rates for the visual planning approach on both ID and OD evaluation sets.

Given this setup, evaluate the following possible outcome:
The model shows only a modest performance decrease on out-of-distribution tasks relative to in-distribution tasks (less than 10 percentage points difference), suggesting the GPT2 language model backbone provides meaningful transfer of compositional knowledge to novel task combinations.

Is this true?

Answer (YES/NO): YES